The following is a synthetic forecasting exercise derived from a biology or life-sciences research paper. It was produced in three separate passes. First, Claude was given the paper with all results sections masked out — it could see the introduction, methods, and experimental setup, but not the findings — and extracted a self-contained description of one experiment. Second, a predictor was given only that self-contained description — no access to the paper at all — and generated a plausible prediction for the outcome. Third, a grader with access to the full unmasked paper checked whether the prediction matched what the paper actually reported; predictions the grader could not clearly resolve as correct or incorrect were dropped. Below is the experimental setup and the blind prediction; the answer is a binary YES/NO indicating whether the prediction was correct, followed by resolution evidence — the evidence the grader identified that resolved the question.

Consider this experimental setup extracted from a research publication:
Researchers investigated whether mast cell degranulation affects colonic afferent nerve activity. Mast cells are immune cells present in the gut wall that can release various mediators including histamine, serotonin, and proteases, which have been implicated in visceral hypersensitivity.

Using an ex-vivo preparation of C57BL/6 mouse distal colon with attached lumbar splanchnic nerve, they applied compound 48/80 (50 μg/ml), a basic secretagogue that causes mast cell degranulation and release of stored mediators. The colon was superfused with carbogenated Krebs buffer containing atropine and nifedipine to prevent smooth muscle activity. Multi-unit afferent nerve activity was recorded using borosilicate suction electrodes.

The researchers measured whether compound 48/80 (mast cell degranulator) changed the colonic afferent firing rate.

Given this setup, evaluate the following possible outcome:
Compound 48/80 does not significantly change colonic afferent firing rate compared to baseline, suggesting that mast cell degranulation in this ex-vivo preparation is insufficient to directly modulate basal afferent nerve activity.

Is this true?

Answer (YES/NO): YES